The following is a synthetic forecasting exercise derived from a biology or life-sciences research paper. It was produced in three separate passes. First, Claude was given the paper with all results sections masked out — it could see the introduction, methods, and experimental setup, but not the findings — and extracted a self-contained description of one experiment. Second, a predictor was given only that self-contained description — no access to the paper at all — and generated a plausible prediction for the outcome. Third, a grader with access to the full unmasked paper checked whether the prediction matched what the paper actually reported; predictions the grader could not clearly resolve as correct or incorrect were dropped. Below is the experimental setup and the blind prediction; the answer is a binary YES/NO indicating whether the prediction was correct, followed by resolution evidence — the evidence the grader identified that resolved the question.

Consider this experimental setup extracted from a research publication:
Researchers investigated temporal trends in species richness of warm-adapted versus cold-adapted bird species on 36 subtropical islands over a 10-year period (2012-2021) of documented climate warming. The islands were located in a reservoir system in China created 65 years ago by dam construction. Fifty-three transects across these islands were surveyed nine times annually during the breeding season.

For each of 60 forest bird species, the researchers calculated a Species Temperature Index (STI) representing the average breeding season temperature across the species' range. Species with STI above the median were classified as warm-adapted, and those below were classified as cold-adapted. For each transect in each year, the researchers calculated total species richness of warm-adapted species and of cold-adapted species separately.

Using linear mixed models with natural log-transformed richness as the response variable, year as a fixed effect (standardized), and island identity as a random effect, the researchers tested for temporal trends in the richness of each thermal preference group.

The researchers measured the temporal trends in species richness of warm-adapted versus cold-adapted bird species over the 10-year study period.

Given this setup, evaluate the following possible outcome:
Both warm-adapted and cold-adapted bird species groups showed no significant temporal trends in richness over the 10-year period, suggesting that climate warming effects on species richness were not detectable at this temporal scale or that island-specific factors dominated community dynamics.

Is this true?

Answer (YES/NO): NO